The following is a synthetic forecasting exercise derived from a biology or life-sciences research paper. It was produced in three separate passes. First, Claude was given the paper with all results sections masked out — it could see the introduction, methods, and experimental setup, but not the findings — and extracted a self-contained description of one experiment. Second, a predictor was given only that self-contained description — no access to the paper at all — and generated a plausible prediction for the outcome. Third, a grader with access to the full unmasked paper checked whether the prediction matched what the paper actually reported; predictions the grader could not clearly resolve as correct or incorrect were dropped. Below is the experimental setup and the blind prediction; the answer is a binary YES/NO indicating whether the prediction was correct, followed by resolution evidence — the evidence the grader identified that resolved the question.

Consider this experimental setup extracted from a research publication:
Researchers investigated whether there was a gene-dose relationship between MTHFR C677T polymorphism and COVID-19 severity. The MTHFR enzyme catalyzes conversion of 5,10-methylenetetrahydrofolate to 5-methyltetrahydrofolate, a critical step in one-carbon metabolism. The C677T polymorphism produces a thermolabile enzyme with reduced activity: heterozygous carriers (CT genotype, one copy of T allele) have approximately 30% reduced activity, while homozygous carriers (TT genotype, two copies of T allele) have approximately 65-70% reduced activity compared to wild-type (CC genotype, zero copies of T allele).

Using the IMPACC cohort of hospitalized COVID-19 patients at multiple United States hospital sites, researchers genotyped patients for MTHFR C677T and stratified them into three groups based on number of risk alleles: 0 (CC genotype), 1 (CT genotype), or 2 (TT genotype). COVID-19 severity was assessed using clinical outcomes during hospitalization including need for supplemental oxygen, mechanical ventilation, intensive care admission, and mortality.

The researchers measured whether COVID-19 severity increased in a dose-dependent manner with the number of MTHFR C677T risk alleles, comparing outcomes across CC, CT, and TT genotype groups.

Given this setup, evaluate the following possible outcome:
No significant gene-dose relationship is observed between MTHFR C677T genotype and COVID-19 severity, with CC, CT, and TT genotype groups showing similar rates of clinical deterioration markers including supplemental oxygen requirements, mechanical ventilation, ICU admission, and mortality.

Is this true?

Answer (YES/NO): NO